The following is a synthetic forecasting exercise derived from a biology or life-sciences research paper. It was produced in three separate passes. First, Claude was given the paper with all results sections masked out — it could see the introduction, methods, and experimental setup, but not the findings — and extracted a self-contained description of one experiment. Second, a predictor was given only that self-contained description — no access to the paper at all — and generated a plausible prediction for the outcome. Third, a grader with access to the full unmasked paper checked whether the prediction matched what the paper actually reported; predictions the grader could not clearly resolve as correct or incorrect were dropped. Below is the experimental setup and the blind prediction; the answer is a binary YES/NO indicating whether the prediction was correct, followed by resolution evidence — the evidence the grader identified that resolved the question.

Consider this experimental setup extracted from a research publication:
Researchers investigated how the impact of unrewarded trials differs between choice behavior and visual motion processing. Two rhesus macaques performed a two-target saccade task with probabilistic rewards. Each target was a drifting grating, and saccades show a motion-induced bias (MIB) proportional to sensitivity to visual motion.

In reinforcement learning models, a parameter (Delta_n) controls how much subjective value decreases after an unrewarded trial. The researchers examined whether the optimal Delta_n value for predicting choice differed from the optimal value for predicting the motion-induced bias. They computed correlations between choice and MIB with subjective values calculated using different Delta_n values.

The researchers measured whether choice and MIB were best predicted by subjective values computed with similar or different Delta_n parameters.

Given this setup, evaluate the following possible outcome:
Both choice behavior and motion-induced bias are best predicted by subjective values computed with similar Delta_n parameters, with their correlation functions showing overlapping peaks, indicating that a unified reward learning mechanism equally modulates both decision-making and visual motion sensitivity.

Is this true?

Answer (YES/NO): NO